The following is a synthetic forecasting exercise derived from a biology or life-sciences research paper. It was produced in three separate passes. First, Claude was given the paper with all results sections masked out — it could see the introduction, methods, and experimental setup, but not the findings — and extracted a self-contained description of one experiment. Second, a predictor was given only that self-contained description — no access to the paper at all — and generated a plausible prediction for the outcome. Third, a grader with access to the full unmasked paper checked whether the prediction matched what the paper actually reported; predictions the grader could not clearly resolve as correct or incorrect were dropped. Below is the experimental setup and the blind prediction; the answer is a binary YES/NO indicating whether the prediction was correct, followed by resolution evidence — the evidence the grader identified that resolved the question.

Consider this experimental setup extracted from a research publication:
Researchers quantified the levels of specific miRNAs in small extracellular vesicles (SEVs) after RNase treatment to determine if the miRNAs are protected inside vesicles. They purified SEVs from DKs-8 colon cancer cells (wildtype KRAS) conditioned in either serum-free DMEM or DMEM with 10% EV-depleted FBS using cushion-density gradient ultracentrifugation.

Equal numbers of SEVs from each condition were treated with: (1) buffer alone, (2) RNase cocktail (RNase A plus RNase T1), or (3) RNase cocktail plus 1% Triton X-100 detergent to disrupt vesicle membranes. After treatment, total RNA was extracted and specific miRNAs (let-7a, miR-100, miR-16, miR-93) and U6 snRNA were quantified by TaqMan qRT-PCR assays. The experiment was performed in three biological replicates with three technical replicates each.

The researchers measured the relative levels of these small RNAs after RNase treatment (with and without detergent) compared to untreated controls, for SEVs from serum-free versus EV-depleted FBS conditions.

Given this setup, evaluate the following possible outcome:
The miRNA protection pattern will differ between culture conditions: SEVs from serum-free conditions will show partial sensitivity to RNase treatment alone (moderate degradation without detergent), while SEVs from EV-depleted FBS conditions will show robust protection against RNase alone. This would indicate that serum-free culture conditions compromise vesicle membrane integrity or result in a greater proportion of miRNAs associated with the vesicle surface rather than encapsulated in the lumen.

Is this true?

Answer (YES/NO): NO